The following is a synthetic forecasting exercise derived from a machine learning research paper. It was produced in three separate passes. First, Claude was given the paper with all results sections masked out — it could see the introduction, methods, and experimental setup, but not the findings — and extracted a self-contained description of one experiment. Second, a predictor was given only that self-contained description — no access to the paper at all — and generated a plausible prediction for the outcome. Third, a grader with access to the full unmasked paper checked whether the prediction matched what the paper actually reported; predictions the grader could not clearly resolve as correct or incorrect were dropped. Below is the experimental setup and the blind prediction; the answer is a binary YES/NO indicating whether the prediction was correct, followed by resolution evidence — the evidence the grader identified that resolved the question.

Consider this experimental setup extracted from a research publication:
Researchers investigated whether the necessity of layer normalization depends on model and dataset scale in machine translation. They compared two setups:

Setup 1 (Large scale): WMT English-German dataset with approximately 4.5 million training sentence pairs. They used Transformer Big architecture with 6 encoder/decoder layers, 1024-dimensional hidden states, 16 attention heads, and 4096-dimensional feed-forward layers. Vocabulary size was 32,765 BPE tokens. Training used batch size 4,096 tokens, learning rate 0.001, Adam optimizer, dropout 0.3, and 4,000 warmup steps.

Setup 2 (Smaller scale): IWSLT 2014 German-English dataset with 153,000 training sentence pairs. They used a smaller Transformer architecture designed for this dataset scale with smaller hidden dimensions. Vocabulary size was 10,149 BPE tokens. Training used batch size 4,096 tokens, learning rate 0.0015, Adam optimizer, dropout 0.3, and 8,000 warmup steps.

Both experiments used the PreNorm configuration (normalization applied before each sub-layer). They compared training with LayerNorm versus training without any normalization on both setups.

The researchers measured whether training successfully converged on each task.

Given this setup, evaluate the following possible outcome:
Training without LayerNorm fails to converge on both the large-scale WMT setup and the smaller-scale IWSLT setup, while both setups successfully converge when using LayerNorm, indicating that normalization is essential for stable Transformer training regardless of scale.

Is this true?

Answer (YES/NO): NO